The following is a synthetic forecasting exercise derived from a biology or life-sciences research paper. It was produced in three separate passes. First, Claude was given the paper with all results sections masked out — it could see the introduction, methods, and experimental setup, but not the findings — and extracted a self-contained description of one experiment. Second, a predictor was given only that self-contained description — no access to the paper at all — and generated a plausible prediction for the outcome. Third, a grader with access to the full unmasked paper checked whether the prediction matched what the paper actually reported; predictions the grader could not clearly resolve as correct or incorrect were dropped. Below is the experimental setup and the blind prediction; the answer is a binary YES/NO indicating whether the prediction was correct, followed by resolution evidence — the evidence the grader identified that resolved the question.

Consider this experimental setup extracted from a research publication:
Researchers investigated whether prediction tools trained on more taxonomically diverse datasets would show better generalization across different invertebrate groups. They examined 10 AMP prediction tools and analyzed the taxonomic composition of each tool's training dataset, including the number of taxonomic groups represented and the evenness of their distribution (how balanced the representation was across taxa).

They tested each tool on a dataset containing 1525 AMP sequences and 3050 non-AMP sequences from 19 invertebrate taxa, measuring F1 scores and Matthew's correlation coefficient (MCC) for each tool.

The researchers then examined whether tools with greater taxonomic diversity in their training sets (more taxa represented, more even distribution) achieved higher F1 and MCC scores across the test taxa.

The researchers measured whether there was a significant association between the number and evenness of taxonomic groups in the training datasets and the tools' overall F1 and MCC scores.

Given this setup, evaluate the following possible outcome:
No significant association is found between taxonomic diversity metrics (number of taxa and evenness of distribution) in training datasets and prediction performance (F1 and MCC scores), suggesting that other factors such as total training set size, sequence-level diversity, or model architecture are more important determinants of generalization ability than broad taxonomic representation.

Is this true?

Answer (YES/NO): YES